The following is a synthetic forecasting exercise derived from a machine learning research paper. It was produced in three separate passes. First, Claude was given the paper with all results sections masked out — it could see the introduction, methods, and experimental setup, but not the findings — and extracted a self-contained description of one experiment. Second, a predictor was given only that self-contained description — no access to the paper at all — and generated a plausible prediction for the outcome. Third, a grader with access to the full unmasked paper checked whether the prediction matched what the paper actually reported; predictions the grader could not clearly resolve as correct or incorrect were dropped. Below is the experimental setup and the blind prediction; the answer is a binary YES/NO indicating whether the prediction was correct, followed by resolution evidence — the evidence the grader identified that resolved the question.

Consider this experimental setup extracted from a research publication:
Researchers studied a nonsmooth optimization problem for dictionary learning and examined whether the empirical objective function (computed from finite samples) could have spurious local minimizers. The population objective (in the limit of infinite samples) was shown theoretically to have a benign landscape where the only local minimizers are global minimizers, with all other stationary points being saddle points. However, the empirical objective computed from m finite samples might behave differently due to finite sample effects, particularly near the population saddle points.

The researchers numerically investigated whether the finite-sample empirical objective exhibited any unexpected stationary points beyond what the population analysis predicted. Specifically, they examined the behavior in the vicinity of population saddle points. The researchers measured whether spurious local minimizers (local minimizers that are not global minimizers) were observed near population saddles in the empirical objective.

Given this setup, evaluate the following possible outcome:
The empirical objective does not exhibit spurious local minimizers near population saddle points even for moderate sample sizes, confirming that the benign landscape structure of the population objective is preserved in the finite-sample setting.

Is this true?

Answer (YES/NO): NO